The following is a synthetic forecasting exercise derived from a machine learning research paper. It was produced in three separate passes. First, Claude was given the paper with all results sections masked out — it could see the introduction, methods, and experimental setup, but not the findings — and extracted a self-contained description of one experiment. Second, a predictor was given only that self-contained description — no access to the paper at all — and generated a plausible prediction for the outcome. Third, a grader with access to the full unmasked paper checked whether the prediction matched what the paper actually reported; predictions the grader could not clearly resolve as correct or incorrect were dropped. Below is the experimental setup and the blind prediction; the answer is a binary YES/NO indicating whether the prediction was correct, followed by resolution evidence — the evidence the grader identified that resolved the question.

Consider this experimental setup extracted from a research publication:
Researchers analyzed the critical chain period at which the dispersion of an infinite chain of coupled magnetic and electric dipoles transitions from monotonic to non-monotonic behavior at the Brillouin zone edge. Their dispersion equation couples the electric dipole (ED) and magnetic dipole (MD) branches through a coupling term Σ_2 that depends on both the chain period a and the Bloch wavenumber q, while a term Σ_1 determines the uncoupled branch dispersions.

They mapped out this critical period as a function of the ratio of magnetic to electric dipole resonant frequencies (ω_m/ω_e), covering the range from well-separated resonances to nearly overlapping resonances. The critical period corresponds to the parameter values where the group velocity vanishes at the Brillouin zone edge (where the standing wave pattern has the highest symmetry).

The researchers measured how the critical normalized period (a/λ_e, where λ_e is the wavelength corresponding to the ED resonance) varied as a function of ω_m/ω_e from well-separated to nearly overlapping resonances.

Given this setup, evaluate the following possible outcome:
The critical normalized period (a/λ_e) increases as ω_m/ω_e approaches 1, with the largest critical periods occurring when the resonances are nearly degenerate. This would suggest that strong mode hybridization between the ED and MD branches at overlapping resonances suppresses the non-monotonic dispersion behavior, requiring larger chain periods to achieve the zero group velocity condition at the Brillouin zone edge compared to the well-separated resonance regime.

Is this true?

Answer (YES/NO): YES